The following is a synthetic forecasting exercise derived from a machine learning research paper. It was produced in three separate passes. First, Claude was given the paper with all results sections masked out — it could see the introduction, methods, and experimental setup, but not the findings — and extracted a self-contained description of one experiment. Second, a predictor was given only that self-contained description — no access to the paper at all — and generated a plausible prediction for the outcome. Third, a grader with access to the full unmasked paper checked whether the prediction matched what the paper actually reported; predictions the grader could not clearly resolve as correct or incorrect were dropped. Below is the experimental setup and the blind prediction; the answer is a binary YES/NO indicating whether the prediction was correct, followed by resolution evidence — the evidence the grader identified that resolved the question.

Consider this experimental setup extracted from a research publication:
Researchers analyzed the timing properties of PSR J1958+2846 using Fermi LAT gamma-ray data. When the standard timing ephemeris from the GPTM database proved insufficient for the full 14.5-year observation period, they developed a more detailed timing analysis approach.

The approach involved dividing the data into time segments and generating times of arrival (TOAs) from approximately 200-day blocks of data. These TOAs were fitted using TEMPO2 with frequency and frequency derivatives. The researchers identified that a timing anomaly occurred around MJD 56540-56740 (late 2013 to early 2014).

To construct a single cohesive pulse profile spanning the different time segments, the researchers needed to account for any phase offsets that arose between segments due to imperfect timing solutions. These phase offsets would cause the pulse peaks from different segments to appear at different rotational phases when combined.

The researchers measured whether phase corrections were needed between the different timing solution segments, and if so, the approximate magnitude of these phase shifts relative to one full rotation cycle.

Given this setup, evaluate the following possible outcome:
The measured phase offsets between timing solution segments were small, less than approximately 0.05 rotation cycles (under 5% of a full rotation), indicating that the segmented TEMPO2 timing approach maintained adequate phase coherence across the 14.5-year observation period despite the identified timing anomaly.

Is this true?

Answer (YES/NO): NO